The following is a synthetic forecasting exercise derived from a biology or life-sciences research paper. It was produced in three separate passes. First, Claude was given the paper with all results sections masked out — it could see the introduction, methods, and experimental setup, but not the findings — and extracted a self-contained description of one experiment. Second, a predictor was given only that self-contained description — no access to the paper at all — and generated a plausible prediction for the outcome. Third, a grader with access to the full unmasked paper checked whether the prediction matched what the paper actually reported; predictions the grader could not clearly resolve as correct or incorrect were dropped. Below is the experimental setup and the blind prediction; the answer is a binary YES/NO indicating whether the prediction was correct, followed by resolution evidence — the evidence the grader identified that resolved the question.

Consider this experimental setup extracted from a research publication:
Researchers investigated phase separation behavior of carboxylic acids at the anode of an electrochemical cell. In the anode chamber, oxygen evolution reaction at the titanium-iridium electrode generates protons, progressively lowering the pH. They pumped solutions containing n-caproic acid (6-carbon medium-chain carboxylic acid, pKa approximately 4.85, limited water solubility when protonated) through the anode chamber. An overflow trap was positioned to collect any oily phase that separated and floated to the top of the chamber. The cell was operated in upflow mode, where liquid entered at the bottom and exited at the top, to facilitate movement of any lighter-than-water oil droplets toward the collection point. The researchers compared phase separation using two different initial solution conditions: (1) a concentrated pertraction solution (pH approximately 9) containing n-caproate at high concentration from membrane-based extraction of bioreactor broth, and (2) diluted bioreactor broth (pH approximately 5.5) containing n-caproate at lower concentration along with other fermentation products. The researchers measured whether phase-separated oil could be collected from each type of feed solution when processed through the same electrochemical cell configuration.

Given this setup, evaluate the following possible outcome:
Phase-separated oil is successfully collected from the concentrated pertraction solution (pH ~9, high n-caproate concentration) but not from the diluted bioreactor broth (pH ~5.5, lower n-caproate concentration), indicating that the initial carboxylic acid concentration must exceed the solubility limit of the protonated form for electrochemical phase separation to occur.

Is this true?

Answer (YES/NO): YES